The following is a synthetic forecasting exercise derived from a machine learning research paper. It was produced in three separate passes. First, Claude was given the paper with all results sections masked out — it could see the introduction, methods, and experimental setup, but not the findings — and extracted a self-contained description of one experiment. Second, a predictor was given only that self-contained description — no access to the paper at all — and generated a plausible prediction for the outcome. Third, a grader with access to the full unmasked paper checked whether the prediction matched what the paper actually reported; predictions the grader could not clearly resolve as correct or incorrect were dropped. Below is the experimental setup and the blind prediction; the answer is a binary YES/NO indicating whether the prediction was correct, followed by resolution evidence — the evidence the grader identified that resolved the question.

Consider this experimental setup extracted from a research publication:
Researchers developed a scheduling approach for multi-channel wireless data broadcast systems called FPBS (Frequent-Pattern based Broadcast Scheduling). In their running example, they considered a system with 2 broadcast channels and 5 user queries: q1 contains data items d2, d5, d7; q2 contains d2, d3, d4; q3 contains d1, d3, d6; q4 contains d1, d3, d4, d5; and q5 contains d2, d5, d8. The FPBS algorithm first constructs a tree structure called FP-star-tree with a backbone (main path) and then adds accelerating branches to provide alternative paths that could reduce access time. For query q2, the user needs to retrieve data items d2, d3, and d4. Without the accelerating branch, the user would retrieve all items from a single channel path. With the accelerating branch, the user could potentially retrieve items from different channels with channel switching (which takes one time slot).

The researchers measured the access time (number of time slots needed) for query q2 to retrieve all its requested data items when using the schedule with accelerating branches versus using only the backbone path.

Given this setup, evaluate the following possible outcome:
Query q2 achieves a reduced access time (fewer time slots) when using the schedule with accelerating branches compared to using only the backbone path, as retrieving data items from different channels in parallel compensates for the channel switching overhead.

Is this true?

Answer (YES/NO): YES